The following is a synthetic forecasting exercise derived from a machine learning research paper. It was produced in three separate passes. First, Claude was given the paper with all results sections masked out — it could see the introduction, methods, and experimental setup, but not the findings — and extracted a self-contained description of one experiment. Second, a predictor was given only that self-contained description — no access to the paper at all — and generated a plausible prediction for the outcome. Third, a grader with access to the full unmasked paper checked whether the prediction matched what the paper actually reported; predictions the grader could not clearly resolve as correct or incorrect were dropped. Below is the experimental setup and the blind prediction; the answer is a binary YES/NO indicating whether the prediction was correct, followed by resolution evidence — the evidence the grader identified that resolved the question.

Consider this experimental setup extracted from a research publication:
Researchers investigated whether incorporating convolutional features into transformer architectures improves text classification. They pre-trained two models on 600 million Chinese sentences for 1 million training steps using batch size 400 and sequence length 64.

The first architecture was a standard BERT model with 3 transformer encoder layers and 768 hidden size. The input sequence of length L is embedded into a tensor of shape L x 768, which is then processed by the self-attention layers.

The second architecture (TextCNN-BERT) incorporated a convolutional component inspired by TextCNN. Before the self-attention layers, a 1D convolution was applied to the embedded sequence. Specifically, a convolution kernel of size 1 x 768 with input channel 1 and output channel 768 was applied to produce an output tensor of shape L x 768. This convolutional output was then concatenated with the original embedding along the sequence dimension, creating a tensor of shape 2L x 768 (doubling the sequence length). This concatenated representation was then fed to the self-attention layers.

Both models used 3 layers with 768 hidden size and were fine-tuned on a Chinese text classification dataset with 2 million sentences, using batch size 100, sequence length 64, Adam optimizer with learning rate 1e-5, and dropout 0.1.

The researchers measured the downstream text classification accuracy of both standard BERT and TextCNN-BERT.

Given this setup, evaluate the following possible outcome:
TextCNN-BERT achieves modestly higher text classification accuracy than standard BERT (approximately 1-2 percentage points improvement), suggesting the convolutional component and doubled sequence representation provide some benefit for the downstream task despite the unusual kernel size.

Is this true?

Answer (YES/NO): NO